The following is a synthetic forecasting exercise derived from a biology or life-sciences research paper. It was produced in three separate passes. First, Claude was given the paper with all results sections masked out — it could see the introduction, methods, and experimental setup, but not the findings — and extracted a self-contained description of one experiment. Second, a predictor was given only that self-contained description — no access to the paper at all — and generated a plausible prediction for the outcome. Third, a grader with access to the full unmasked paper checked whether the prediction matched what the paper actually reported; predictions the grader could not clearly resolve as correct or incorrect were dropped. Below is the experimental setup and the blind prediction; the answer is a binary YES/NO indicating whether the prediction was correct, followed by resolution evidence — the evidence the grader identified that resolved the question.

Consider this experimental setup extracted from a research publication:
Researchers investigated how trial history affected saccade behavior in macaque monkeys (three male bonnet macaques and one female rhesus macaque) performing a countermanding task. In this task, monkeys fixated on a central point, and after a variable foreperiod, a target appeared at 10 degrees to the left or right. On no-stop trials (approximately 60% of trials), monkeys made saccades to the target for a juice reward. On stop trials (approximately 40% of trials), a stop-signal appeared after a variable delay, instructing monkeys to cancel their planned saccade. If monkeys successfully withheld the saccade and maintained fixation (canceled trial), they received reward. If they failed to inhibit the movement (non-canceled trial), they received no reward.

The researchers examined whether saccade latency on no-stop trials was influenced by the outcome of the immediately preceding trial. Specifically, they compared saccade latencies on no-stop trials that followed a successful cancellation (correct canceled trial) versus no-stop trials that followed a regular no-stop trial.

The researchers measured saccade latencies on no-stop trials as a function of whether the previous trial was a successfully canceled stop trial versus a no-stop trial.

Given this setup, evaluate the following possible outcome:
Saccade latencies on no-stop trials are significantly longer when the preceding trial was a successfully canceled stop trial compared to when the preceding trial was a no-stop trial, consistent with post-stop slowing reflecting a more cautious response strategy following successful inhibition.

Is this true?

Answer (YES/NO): YES